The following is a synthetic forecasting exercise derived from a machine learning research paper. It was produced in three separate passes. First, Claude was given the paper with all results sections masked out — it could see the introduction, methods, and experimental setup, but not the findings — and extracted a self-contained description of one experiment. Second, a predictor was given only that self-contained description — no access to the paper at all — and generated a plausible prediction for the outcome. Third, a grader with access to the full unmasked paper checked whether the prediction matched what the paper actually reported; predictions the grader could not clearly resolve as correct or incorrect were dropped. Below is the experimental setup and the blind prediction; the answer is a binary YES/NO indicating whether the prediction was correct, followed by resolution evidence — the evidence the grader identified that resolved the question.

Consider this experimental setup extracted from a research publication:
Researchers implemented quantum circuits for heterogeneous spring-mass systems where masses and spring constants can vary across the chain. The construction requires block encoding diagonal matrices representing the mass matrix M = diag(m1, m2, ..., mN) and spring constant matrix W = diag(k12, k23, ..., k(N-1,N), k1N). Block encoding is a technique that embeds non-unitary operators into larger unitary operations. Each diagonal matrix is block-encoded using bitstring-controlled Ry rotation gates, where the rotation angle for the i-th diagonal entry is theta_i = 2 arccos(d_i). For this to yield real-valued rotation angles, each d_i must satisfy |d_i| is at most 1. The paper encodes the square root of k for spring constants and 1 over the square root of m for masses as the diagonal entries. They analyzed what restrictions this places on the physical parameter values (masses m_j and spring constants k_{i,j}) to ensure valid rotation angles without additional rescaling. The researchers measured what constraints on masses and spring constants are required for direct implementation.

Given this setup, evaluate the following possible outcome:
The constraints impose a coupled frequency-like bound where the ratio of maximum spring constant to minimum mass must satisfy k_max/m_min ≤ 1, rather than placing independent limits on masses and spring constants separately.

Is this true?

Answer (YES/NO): NO